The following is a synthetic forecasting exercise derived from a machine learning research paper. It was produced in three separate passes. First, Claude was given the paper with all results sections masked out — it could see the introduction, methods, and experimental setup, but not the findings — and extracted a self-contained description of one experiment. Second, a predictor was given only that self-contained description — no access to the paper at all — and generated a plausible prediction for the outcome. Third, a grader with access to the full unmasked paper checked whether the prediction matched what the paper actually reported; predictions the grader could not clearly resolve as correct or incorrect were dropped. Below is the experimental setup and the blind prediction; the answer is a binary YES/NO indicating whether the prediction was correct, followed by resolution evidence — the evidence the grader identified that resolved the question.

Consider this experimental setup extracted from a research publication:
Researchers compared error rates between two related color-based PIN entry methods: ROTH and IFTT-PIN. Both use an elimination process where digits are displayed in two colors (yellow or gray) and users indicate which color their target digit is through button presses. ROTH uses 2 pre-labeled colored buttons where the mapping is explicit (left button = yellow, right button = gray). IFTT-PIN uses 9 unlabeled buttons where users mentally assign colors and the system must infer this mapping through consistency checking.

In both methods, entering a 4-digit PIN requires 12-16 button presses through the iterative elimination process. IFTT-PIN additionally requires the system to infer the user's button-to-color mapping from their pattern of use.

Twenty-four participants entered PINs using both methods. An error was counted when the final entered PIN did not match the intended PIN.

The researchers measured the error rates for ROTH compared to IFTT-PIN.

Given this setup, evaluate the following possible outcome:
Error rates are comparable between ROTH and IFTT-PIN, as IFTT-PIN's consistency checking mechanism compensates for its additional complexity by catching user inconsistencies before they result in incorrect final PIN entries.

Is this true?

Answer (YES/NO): YES